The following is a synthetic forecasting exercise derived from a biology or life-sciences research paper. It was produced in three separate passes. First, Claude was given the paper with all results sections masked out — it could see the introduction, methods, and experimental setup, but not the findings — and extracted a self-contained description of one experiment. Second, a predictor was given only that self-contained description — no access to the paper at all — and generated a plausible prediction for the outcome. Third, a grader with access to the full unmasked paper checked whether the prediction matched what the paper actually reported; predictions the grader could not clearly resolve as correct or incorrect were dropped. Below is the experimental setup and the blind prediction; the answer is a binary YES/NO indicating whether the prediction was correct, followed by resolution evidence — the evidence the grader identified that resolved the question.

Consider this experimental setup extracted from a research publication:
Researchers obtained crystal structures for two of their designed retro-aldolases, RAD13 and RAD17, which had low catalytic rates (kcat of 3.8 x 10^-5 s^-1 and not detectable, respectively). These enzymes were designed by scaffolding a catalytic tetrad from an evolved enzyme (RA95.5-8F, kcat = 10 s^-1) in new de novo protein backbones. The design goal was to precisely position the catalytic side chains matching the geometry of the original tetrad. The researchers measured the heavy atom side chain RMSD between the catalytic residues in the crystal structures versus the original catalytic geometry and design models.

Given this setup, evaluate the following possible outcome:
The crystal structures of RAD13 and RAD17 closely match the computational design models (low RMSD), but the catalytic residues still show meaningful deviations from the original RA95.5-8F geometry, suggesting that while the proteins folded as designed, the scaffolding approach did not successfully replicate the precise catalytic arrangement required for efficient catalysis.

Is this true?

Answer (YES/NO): NO